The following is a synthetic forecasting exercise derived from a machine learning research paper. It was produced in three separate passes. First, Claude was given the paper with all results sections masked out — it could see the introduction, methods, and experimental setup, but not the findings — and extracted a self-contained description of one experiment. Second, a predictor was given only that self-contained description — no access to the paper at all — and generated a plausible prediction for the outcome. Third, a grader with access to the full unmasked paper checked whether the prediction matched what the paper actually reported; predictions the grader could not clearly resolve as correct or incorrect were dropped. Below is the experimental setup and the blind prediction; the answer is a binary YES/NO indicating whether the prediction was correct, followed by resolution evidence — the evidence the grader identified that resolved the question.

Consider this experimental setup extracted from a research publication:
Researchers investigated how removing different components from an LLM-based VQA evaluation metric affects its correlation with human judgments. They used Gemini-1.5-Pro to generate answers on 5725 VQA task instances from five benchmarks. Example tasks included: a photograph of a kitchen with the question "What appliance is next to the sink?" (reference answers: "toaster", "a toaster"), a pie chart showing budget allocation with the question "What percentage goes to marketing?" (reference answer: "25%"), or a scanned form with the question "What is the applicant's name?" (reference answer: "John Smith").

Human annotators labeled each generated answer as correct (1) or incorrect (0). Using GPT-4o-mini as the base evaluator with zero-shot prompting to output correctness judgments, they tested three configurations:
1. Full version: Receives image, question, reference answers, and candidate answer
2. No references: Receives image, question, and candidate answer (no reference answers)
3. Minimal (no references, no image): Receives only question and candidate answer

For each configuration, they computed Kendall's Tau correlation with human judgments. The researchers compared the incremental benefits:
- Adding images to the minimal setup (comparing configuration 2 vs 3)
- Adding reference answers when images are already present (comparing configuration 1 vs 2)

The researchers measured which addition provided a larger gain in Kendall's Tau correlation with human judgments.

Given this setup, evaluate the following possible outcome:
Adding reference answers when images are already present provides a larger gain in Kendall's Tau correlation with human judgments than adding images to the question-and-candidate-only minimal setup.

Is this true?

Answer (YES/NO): YES